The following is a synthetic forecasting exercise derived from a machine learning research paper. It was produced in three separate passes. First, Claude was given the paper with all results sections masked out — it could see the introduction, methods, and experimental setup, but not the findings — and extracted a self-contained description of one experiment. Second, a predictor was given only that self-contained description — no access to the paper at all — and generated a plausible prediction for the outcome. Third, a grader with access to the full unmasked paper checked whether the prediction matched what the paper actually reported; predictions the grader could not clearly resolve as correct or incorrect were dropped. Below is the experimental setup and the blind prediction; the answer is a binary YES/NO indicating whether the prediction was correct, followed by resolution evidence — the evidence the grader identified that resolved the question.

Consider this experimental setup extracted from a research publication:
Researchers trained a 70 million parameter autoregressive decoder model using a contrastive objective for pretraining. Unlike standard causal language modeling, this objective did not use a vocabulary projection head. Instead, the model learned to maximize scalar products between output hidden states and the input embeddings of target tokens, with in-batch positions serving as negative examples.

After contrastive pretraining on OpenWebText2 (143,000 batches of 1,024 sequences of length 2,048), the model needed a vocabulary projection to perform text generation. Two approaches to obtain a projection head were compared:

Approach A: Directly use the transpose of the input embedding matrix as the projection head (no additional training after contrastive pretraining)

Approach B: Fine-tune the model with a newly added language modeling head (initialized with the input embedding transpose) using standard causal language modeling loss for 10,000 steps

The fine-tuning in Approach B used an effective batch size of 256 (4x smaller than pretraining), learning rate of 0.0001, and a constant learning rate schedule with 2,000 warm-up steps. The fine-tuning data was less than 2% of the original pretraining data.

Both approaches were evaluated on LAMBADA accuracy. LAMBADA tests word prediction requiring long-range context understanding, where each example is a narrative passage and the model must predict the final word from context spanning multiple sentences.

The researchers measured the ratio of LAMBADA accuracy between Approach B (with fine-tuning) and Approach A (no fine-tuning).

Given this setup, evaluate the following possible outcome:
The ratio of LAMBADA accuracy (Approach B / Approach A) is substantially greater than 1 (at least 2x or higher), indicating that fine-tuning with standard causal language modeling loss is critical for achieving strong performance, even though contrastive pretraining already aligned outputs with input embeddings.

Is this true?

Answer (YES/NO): NO